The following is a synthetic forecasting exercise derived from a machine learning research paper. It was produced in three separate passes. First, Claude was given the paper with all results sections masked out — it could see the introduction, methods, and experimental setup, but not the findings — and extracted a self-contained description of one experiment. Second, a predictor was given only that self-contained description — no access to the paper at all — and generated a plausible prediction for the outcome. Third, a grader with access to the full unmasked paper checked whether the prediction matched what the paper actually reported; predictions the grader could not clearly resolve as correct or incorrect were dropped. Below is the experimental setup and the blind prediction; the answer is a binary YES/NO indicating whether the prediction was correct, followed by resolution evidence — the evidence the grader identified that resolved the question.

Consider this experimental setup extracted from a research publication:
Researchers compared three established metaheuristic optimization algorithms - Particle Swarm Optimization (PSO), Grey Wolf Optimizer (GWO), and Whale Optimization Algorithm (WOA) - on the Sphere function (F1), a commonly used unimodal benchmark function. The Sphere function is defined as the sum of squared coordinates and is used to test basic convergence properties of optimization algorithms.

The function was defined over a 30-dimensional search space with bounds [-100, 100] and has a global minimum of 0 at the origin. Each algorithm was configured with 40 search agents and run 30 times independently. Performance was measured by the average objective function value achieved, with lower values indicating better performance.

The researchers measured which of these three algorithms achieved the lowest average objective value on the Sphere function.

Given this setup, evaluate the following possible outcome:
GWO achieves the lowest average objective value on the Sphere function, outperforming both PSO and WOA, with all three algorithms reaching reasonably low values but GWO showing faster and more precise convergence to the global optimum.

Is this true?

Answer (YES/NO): NO